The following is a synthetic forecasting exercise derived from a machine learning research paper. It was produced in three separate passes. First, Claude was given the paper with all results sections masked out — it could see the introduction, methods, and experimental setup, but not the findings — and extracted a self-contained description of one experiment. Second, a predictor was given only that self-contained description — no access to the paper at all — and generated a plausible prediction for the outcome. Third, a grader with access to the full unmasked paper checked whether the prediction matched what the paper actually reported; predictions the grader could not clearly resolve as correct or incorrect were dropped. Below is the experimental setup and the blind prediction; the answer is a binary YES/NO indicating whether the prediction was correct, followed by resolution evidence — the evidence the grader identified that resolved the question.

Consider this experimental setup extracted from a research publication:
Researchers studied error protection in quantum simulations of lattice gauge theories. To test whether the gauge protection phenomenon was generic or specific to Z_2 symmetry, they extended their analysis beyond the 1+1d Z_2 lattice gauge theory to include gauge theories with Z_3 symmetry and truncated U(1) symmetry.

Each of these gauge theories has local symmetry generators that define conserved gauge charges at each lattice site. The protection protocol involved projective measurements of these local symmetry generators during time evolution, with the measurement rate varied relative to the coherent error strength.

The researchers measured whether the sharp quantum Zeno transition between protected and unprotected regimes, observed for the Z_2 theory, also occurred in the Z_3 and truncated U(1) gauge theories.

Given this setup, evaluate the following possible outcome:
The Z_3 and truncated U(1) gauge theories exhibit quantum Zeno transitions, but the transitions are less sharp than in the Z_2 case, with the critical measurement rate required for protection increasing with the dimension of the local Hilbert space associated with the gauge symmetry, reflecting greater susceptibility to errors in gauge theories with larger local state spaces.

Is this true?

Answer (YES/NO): NO